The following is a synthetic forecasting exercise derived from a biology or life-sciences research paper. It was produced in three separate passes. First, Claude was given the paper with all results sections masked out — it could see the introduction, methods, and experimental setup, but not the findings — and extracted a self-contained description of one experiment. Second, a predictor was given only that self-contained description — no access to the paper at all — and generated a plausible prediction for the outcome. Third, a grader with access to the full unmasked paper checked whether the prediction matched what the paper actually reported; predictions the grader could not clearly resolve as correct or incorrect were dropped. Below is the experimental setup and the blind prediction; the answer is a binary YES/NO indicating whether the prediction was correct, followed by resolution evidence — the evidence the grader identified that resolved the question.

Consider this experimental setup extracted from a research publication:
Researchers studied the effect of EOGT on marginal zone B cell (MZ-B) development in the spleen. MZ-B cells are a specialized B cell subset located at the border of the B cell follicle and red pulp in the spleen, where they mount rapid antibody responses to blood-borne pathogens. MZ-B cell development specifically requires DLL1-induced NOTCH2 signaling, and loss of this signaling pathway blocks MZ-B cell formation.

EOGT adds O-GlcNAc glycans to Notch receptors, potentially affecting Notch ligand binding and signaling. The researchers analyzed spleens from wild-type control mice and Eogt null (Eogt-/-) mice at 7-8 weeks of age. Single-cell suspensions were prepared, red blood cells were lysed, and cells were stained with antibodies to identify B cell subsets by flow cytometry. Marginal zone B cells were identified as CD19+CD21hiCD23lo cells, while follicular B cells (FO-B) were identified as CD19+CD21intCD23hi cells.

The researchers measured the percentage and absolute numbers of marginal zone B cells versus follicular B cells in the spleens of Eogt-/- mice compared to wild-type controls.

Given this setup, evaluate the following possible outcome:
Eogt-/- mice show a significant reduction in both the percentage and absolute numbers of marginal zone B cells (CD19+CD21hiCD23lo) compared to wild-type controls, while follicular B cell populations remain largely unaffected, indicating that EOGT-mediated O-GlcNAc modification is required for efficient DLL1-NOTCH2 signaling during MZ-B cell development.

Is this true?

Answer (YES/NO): NO